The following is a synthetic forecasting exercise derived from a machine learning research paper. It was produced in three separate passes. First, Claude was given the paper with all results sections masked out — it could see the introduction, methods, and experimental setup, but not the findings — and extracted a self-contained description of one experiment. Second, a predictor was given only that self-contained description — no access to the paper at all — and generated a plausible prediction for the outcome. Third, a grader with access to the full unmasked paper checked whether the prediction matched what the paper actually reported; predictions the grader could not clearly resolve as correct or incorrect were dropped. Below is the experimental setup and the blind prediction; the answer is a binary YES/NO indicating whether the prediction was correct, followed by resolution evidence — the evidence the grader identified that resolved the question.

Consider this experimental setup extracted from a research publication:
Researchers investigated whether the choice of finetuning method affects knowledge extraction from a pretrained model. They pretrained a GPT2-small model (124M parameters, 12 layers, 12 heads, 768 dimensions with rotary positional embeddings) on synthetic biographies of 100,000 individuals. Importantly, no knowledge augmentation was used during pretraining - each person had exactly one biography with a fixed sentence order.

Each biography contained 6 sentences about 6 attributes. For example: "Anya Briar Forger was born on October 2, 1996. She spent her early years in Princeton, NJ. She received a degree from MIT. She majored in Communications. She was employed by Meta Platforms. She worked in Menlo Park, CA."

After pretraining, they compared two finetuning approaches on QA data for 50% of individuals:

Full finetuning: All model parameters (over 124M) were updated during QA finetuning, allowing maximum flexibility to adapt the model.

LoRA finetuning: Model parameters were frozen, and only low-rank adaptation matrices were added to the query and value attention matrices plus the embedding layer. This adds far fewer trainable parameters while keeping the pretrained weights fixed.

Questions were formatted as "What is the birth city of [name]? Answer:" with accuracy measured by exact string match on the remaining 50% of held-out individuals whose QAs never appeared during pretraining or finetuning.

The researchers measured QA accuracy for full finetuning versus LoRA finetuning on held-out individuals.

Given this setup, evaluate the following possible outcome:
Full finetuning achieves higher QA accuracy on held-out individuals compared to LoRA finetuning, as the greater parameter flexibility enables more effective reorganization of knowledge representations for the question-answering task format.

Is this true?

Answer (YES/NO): NO